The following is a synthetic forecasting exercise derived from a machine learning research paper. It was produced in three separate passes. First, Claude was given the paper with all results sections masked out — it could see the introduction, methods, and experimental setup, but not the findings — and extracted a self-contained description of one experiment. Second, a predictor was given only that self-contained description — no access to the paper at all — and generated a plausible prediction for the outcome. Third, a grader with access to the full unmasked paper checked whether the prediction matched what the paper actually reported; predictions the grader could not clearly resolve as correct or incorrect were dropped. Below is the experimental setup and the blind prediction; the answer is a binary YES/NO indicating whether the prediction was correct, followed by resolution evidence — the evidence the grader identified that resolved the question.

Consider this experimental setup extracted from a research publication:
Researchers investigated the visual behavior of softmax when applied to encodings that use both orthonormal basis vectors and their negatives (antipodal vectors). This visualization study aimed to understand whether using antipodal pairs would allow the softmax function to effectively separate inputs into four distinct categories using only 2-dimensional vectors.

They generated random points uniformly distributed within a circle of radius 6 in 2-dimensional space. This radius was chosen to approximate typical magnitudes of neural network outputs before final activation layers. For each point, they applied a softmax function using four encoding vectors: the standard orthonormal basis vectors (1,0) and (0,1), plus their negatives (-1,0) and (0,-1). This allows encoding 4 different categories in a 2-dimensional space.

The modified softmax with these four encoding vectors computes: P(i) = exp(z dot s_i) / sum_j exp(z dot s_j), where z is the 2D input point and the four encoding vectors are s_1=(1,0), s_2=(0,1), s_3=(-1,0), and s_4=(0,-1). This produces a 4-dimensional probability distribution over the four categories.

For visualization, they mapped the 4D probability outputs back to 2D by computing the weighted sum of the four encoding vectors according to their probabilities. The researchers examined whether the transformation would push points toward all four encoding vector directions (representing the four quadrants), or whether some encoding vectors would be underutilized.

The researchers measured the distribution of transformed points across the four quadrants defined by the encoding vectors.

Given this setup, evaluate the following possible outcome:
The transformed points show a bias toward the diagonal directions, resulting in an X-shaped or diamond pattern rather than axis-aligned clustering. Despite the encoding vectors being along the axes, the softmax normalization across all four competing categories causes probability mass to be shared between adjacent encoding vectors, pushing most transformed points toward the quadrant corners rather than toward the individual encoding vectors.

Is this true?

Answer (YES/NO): NO